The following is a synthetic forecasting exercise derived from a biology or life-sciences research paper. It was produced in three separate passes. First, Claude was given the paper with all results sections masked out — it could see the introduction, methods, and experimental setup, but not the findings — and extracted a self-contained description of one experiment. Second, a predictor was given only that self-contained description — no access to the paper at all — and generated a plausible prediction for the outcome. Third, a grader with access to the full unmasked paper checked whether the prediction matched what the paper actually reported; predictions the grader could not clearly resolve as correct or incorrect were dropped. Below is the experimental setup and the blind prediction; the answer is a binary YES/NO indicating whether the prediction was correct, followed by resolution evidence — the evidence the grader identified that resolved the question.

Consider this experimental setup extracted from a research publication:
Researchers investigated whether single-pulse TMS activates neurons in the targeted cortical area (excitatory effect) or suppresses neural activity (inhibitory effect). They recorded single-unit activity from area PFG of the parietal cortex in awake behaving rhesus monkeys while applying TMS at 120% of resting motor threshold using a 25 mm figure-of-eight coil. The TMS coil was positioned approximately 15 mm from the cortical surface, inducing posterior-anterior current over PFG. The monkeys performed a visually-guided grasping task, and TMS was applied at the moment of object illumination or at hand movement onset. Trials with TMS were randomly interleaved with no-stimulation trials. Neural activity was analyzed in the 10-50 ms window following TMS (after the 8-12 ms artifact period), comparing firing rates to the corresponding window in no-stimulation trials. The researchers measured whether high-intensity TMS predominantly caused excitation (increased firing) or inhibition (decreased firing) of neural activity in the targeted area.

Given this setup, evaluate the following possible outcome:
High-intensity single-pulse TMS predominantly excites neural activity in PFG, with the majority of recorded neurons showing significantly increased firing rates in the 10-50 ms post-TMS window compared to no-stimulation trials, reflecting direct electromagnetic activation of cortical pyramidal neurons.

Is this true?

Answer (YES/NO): YES